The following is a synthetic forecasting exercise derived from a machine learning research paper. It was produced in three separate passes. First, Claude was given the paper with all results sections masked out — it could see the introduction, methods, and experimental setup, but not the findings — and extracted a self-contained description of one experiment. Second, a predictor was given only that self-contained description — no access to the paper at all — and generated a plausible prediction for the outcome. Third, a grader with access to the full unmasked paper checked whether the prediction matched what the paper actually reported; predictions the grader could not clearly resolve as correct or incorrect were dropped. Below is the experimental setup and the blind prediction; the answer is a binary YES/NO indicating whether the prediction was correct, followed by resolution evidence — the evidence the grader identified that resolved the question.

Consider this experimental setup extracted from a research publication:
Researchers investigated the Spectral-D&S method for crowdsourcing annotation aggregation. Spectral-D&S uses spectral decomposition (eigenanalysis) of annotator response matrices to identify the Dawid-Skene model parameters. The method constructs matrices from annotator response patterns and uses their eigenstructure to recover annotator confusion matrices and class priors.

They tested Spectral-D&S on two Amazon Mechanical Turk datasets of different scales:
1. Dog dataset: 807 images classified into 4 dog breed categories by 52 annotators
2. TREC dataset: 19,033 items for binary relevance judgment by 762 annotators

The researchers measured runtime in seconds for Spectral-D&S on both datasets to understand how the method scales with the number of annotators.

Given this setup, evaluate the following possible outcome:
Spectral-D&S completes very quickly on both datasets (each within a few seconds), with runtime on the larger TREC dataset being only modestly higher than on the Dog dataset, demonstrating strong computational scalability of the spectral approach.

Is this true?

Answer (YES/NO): NO